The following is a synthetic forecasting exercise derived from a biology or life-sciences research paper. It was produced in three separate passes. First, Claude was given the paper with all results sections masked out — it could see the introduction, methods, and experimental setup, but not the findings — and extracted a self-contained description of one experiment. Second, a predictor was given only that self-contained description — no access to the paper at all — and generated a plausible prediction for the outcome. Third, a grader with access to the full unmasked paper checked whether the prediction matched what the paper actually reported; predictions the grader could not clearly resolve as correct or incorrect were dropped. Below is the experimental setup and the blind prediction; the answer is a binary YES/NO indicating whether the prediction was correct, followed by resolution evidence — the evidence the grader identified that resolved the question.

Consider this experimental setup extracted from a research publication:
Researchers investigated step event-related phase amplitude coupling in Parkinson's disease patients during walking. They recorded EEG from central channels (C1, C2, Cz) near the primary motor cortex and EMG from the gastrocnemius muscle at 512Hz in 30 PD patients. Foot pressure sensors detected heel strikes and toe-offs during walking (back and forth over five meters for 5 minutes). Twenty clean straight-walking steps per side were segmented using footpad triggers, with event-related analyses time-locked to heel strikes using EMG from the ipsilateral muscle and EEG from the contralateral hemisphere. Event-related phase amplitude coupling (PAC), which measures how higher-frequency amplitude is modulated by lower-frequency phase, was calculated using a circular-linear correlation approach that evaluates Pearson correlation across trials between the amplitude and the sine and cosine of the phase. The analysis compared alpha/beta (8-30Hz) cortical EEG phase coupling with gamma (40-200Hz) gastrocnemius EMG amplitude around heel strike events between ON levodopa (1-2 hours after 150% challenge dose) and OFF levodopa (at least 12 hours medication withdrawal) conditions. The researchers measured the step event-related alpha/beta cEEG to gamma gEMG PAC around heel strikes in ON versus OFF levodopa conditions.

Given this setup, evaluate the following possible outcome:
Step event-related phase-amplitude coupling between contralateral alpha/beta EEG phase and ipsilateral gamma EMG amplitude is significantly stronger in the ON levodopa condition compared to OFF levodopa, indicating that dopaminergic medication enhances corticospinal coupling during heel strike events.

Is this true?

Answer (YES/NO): YES